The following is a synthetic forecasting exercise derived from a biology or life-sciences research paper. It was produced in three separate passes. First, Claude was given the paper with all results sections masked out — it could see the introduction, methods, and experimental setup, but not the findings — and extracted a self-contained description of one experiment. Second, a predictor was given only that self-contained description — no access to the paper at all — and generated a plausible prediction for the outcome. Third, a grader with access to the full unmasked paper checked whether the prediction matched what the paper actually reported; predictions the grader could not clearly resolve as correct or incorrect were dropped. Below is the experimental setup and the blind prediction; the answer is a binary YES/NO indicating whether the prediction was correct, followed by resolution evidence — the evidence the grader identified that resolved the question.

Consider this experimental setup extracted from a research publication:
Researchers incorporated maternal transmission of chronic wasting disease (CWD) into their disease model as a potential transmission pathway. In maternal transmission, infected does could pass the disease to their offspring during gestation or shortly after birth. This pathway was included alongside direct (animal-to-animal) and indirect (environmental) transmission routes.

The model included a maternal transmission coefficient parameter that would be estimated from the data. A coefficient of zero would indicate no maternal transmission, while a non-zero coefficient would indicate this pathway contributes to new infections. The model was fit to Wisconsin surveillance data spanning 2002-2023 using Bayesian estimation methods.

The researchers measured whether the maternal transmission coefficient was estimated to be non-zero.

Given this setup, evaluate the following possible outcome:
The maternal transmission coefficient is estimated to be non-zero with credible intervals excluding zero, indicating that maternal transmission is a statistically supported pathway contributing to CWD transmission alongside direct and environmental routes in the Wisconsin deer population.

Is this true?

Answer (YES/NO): YES